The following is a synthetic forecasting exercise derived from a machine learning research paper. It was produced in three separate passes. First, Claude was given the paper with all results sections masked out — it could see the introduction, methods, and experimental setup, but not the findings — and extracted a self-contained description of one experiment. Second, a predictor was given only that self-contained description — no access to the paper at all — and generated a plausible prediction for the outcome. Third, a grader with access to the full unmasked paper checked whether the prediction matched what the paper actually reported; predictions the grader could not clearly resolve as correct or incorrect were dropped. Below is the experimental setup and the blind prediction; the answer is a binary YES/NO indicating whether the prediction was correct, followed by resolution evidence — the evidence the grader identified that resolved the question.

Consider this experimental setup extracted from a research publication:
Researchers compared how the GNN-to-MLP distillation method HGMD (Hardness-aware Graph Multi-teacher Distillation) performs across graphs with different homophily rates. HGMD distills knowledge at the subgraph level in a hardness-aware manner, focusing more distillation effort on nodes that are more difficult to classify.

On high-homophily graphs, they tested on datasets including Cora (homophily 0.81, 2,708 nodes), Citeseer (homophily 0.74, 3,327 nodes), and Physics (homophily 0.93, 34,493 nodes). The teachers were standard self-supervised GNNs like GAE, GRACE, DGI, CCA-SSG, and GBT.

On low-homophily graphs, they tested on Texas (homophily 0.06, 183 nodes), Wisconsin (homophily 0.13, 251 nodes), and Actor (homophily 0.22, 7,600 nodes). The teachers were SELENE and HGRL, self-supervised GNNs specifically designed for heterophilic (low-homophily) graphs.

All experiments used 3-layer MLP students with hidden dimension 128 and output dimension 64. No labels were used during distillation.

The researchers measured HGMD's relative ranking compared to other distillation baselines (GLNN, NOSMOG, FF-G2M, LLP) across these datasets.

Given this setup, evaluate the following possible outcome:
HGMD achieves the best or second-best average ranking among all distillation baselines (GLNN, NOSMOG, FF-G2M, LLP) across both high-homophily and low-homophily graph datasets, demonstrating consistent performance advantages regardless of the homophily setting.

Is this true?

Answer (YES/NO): NO